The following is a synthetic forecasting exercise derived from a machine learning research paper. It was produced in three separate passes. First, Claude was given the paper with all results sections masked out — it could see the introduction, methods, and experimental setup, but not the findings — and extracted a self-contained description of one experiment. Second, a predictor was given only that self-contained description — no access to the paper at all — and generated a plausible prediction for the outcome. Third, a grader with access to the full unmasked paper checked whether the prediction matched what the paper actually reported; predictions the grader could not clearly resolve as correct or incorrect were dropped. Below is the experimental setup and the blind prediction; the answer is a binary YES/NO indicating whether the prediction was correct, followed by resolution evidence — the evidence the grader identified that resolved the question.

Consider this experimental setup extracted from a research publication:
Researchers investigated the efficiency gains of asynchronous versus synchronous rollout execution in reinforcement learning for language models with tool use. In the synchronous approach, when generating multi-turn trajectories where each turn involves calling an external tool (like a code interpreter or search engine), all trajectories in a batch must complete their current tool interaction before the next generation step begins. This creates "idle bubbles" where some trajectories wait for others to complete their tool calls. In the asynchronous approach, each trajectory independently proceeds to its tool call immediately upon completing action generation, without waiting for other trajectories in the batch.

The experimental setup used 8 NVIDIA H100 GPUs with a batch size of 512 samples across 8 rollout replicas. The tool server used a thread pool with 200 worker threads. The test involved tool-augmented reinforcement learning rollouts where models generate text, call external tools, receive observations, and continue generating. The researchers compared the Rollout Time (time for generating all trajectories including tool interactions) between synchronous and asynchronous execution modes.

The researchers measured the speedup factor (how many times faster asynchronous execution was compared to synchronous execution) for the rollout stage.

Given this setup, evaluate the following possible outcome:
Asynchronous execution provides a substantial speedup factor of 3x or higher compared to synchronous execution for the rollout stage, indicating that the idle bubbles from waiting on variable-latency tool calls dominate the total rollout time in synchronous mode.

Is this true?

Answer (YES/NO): NO